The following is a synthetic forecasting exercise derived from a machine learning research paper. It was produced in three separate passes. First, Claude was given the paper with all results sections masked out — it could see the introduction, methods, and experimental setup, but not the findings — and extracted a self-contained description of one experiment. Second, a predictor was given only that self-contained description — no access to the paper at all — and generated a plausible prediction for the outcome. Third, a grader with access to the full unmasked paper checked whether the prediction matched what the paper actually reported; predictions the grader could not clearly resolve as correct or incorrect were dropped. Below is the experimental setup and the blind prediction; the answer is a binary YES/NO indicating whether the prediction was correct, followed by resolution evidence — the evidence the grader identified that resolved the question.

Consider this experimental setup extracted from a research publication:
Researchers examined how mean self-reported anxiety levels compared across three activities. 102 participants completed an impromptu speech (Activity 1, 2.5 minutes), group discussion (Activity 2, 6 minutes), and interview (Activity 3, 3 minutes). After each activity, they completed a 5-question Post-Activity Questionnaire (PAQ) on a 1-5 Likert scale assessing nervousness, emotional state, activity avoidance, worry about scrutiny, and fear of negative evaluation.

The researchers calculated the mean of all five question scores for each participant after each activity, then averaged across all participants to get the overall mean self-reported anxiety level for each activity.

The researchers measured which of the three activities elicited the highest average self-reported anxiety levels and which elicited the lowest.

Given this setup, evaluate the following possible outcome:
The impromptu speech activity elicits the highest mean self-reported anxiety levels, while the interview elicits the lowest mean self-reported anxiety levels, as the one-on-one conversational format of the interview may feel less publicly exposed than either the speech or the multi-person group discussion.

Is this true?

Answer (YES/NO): NO